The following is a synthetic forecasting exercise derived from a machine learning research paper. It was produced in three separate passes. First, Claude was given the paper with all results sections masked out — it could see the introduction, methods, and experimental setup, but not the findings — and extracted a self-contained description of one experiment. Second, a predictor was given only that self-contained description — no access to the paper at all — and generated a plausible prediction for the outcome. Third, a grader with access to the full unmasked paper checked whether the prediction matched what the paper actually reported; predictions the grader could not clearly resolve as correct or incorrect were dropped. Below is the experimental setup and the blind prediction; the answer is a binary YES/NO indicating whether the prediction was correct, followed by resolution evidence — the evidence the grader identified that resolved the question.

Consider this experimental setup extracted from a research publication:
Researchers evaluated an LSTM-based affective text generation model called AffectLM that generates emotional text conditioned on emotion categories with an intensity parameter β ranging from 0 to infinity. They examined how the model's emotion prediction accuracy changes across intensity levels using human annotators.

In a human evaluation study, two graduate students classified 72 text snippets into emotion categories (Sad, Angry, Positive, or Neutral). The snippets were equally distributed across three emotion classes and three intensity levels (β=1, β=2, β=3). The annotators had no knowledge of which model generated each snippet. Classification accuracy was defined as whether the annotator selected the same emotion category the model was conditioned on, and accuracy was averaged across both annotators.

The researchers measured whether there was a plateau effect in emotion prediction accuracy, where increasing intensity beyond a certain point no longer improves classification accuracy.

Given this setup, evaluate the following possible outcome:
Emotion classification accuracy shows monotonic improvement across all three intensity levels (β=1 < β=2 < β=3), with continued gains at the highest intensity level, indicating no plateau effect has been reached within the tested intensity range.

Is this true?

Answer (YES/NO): NO